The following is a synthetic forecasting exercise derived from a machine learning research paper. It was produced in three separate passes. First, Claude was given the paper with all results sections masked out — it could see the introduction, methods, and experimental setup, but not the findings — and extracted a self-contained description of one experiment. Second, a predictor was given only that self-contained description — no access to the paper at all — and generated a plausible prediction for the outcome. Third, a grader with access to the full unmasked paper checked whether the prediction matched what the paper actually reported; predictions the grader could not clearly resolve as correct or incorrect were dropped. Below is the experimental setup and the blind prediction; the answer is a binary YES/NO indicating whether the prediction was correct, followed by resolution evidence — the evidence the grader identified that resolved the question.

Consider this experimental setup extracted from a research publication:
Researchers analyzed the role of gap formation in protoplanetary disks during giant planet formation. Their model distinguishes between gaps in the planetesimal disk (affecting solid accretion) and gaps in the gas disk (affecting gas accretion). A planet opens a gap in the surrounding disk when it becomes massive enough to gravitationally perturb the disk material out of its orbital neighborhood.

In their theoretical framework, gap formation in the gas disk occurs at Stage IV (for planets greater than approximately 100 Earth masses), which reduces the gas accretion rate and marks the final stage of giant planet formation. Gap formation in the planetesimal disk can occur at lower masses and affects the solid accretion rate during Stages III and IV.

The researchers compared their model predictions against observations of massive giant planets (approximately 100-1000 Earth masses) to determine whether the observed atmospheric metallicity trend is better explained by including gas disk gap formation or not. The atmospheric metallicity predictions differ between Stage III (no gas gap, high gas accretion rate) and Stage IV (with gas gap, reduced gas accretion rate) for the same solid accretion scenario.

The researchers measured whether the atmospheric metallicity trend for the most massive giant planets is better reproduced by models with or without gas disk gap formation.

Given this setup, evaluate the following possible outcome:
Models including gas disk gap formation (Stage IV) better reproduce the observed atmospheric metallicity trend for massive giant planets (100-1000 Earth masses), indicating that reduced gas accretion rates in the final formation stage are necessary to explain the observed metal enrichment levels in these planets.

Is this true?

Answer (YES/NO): YES